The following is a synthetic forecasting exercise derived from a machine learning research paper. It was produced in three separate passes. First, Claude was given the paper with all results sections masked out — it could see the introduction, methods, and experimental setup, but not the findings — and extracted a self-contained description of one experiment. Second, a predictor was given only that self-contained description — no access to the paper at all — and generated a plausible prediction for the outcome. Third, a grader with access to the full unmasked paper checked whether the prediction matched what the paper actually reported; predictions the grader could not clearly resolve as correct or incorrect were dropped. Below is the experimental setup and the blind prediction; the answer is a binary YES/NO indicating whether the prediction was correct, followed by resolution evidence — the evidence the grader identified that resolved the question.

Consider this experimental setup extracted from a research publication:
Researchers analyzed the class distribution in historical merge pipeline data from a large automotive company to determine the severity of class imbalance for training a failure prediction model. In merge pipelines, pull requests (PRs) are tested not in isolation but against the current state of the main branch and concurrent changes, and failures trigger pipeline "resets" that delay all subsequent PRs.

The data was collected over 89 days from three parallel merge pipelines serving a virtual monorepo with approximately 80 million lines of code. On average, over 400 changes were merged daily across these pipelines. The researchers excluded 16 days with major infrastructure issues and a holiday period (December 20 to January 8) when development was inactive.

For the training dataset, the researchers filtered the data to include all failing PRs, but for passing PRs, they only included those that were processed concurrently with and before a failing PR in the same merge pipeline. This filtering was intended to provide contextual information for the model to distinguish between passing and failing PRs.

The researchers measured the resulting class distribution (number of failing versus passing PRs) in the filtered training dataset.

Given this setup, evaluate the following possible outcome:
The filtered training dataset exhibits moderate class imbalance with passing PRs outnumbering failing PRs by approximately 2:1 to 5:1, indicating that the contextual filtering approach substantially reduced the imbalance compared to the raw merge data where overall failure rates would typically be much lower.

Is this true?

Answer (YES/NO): NO